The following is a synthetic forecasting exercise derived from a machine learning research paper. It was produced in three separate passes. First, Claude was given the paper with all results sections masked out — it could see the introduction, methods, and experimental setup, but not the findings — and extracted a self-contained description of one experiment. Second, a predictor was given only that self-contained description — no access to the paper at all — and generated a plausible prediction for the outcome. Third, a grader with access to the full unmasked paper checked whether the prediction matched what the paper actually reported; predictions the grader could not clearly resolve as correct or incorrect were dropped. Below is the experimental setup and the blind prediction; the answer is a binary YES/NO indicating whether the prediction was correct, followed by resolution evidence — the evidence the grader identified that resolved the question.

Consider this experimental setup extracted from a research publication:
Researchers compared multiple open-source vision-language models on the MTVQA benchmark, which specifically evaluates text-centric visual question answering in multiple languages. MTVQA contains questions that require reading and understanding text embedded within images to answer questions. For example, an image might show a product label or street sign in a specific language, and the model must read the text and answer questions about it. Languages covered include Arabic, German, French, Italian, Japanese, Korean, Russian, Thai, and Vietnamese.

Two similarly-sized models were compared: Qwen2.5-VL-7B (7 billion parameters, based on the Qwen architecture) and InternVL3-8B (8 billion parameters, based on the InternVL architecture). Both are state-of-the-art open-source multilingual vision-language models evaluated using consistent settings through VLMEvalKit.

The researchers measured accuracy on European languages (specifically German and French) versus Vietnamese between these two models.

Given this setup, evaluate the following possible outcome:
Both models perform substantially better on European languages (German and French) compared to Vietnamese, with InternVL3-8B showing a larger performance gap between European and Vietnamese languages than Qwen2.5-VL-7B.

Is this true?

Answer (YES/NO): NO